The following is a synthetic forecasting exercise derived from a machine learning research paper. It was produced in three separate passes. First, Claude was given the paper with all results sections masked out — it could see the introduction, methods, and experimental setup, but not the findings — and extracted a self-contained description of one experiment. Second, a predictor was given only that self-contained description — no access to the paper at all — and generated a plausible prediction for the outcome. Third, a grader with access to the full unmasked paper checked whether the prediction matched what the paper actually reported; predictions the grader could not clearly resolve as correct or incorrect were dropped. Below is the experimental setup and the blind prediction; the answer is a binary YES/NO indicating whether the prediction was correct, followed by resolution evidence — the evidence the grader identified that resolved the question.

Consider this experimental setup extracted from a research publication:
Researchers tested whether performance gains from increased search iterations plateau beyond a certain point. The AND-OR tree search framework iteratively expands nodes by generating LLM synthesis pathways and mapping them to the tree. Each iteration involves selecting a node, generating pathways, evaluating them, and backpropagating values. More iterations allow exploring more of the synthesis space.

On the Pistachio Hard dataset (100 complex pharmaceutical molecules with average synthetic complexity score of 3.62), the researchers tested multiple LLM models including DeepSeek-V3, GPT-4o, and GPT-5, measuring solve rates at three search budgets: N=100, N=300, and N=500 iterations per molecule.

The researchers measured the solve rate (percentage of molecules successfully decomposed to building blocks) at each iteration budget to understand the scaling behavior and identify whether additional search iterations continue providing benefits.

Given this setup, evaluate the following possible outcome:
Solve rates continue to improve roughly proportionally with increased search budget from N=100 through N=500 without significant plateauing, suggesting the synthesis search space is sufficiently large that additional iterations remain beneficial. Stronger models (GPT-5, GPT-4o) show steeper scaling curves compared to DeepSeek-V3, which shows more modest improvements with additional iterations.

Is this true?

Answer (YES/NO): NO